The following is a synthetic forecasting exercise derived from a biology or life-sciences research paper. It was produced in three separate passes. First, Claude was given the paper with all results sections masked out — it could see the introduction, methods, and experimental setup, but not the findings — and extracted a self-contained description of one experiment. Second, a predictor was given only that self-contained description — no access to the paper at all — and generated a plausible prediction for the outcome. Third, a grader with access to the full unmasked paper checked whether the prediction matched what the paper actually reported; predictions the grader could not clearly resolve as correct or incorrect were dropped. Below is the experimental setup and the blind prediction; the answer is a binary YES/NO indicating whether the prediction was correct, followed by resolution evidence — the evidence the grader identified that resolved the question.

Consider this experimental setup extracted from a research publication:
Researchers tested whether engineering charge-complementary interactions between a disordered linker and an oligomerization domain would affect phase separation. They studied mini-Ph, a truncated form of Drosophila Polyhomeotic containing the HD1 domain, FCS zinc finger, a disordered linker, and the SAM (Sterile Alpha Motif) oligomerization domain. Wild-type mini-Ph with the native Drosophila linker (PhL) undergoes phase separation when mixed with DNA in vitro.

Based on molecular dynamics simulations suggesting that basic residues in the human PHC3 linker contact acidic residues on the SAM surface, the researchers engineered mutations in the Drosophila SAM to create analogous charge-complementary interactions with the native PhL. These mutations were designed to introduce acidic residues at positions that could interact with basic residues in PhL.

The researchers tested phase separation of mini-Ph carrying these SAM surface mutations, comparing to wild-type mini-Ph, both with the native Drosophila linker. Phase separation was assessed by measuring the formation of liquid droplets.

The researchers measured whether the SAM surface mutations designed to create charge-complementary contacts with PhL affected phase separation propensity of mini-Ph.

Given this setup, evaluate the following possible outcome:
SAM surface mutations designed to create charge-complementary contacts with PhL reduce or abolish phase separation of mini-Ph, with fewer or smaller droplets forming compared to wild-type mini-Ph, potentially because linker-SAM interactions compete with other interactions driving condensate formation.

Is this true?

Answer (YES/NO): NO